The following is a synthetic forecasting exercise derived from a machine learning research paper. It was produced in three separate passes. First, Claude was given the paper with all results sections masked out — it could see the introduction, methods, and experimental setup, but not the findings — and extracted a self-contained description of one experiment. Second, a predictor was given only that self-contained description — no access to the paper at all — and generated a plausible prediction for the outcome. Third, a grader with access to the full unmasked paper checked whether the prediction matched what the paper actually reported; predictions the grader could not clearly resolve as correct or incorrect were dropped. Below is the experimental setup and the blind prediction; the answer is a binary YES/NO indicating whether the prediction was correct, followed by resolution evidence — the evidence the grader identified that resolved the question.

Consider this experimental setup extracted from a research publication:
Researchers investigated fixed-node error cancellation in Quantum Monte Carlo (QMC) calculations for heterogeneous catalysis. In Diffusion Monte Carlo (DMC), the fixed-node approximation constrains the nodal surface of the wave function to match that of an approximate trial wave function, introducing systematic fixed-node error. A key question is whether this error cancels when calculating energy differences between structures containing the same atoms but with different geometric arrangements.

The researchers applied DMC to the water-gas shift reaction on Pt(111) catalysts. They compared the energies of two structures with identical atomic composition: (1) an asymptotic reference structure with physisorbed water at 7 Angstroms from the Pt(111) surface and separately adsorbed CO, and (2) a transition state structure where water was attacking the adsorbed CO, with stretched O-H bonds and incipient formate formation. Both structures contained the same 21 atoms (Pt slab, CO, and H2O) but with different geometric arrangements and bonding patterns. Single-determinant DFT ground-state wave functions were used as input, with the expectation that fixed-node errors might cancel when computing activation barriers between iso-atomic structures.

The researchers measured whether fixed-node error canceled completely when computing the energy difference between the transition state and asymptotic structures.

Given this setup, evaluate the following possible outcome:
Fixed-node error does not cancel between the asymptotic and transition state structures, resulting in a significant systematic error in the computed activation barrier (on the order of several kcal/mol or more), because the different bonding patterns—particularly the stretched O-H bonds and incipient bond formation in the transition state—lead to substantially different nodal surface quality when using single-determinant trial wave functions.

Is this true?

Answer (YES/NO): NO